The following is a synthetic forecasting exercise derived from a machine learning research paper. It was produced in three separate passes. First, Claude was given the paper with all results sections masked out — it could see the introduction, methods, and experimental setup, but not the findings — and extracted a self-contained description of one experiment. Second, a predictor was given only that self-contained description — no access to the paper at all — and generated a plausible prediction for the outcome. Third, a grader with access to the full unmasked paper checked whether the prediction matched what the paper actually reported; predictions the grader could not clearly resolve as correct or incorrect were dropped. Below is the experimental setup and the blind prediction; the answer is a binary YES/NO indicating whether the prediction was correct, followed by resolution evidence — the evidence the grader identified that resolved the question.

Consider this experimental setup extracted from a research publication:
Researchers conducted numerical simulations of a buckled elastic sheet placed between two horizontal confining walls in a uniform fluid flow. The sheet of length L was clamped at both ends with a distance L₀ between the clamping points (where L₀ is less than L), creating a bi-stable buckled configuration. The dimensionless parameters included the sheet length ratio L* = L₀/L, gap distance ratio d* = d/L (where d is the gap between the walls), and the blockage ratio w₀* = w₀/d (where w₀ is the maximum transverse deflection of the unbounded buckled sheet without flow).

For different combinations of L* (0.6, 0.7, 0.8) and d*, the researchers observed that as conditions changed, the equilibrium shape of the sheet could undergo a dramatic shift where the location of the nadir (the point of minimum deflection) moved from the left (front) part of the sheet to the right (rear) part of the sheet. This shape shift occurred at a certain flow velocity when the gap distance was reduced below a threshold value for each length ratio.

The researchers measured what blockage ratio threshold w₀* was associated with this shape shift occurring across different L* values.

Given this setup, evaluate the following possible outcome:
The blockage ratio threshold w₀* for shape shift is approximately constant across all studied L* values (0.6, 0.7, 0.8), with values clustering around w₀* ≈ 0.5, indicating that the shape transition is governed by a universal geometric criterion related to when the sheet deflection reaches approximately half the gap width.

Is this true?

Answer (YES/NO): NO